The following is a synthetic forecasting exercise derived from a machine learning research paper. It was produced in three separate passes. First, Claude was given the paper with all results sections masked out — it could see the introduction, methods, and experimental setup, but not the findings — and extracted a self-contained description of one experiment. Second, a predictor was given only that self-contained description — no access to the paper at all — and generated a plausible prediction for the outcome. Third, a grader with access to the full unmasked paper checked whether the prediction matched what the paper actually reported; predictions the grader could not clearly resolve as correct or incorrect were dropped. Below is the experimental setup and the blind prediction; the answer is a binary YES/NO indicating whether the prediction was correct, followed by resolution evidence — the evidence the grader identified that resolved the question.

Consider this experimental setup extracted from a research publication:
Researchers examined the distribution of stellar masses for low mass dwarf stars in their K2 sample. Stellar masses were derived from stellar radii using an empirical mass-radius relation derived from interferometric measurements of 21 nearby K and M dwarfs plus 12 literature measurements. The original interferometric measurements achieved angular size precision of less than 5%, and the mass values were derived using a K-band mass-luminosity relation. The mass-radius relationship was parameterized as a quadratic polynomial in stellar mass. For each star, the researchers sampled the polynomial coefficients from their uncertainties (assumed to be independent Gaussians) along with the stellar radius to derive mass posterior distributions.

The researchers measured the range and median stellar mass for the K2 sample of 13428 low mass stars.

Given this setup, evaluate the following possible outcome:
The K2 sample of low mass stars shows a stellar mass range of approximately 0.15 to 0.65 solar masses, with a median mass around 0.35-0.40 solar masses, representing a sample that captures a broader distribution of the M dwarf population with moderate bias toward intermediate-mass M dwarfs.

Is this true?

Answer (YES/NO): NO